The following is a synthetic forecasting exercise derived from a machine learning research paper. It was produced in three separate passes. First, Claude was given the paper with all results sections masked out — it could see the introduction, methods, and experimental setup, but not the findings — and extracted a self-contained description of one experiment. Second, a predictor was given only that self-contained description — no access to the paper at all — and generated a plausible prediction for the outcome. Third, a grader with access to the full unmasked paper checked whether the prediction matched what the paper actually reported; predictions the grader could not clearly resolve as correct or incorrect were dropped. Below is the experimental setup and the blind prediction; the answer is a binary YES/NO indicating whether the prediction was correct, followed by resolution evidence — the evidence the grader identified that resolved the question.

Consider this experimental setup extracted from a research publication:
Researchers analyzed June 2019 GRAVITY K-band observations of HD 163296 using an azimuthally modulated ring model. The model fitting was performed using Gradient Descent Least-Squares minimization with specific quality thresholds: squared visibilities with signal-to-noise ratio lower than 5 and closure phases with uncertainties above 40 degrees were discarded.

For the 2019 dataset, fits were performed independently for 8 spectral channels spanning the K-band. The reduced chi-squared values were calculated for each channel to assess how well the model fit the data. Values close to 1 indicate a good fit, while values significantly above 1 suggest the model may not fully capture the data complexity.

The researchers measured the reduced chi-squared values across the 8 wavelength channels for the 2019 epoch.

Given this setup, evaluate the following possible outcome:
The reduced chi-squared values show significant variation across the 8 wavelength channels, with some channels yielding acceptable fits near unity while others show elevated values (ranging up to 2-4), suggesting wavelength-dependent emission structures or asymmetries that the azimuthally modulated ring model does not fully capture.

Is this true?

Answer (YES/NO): NO